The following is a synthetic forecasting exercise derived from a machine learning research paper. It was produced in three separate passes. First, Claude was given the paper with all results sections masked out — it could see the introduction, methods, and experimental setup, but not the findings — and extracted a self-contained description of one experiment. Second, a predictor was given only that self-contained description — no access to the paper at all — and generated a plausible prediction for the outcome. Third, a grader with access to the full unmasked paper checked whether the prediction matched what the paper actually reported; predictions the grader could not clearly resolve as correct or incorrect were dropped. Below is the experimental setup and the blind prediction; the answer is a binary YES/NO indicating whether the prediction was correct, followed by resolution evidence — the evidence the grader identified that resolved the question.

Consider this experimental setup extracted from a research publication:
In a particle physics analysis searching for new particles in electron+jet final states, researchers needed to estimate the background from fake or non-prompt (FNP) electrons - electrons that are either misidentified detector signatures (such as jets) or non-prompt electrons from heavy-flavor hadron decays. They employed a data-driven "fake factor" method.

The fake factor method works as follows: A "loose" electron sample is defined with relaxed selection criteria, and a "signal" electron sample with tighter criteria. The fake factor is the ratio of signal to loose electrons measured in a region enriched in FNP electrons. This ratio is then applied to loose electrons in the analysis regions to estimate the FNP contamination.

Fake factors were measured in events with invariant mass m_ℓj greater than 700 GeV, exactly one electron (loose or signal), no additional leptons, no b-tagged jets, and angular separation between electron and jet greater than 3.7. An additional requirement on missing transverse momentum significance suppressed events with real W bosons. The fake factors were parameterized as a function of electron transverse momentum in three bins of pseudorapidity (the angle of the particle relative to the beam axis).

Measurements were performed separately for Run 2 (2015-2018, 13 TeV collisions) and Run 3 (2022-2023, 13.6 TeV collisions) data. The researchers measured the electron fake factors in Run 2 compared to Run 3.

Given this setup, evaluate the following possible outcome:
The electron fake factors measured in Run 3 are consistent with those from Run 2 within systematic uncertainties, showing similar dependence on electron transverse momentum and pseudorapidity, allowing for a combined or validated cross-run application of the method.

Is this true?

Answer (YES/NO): NO